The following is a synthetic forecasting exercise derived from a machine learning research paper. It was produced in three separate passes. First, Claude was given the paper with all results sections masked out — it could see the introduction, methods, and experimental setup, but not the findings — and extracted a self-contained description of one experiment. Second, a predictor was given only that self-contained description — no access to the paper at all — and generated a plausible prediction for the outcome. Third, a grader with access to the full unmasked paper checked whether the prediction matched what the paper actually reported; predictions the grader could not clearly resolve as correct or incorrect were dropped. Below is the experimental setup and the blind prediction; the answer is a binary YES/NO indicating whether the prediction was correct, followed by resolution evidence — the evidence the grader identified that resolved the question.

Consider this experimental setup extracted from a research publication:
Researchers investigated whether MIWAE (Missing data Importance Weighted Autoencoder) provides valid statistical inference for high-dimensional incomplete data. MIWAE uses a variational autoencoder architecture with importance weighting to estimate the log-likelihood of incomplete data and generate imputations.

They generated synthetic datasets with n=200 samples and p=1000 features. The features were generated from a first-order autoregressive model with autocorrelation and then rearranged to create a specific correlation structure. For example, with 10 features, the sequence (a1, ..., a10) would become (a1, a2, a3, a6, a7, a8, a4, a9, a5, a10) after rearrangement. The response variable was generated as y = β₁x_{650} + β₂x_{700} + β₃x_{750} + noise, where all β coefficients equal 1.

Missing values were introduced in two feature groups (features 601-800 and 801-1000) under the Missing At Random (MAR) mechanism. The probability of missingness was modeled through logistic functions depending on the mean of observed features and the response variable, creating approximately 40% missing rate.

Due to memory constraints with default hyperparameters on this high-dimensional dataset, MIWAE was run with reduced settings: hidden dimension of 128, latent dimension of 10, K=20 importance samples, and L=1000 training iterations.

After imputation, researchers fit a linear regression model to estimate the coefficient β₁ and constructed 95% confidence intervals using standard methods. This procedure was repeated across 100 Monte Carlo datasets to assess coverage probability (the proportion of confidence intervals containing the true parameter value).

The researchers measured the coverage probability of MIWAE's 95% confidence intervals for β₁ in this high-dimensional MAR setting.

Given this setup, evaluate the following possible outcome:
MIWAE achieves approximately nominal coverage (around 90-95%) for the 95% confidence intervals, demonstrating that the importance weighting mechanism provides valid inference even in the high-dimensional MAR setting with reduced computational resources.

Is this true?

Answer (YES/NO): NO